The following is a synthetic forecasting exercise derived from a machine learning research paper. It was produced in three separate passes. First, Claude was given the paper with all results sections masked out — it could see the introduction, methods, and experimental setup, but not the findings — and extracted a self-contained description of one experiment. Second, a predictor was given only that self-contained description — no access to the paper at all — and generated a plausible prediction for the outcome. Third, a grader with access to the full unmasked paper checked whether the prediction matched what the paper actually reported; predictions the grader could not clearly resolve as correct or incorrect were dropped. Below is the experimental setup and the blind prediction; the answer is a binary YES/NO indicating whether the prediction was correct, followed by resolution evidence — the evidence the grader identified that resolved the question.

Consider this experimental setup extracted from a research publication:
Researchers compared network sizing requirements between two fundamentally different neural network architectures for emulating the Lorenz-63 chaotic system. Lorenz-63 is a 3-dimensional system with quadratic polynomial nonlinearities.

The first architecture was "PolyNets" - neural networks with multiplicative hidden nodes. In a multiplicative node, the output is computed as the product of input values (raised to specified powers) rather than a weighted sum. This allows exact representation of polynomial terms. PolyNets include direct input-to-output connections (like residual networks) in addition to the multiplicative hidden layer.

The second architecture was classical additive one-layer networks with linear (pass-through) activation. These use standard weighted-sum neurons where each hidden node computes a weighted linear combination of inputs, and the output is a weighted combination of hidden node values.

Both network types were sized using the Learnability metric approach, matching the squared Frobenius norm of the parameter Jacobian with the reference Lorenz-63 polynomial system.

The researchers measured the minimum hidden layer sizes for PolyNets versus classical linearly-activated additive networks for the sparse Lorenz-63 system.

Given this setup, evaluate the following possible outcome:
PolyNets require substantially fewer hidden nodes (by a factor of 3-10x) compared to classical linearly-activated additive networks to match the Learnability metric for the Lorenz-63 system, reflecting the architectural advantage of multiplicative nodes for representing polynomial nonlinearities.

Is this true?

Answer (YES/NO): NO